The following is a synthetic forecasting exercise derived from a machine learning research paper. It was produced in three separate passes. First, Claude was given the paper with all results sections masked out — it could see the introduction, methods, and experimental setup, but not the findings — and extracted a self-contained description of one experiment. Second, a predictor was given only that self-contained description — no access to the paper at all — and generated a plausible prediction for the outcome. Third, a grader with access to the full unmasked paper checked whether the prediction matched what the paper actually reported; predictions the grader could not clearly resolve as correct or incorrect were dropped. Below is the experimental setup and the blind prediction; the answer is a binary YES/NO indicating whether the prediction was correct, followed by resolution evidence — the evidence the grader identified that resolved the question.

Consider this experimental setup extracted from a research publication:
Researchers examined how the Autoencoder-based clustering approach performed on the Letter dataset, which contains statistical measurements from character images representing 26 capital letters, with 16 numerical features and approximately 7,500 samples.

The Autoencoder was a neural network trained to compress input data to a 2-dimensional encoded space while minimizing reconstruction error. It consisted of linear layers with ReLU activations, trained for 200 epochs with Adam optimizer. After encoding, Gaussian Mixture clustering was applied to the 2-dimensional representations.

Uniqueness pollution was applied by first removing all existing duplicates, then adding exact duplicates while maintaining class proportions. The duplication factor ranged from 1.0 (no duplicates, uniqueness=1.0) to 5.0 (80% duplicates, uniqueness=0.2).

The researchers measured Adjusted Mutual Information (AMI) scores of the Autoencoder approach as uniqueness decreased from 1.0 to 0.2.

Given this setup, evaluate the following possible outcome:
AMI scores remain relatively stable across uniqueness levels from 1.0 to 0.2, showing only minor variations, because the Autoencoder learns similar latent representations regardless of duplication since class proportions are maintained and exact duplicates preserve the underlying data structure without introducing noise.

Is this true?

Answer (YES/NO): NO